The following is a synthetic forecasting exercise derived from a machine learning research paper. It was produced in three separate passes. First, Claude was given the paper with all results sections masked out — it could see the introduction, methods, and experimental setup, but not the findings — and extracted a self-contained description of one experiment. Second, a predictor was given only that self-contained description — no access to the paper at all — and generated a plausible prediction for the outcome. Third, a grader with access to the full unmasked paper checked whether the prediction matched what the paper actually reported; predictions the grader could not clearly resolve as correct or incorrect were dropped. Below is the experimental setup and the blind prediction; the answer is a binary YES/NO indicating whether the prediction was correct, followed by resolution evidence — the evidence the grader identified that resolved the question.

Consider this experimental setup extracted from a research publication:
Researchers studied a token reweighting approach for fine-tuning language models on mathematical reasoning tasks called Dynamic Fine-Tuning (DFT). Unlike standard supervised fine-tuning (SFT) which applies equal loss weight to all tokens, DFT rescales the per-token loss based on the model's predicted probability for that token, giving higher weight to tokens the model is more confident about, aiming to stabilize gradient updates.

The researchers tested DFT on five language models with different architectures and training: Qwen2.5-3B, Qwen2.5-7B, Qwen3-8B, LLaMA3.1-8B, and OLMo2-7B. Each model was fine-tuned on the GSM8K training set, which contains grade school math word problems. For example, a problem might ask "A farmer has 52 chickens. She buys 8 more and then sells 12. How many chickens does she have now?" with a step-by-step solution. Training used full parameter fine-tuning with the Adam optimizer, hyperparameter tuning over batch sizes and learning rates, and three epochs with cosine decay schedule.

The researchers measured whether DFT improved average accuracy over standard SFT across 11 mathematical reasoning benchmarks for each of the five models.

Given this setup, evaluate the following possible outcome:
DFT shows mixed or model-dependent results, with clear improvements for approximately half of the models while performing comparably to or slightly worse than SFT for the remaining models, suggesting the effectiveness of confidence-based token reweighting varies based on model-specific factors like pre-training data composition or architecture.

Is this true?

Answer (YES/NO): YES